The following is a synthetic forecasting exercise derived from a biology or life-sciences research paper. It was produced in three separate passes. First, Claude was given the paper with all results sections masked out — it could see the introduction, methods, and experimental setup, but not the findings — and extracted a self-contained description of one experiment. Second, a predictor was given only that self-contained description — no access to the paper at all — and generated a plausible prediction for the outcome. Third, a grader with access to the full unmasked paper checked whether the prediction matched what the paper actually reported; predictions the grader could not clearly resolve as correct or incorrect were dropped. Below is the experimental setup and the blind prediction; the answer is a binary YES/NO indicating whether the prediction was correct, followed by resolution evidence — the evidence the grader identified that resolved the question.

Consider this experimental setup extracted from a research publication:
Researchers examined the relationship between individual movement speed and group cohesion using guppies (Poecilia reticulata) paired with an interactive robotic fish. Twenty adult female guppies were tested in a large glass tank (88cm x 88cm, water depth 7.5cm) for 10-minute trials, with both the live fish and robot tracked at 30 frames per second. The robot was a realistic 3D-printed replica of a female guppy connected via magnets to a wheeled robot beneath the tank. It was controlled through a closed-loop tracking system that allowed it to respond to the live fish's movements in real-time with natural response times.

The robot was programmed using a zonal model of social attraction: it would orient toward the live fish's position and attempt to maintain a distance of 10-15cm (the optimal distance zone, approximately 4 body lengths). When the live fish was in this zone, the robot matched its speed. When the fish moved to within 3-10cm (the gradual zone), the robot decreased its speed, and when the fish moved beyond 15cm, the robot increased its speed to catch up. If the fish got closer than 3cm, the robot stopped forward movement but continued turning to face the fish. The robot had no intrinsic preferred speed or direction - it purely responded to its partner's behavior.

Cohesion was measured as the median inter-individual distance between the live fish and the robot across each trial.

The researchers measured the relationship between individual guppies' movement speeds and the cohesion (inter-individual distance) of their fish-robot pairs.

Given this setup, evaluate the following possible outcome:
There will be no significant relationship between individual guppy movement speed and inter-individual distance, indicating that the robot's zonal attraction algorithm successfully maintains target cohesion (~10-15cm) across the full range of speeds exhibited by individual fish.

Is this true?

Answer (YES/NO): NO